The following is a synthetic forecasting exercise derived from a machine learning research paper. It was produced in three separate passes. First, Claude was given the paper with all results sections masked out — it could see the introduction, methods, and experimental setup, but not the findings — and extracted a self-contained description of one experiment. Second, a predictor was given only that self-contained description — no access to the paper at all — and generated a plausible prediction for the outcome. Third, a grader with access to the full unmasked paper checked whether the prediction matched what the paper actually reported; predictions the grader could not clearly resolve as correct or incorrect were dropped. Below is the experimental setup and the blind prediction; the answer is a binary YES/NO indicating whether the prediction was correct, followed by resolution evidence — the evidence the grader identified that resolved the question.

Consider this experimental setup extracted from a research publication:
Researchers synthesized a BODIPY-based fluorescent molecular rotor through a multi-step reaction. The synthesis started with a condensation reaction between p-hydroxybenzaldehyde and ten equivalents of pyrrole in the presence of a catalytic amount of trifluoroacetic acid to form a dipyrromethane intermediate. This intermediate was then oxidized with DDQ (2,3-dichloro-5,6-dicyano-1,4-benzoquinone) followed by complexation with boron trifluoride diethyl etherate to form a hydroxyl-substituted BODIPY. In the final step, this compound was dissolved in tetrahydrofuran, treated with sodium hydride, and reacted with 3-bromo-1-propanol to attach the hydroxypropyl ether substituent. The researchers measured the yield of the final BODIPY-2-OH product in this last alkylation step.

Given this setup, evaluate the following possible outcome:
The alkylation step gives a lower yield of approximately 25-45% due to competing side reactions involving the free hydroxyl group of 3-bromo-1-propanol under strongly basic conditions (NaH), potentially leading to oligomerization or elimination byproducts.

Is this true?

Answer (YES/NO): NO